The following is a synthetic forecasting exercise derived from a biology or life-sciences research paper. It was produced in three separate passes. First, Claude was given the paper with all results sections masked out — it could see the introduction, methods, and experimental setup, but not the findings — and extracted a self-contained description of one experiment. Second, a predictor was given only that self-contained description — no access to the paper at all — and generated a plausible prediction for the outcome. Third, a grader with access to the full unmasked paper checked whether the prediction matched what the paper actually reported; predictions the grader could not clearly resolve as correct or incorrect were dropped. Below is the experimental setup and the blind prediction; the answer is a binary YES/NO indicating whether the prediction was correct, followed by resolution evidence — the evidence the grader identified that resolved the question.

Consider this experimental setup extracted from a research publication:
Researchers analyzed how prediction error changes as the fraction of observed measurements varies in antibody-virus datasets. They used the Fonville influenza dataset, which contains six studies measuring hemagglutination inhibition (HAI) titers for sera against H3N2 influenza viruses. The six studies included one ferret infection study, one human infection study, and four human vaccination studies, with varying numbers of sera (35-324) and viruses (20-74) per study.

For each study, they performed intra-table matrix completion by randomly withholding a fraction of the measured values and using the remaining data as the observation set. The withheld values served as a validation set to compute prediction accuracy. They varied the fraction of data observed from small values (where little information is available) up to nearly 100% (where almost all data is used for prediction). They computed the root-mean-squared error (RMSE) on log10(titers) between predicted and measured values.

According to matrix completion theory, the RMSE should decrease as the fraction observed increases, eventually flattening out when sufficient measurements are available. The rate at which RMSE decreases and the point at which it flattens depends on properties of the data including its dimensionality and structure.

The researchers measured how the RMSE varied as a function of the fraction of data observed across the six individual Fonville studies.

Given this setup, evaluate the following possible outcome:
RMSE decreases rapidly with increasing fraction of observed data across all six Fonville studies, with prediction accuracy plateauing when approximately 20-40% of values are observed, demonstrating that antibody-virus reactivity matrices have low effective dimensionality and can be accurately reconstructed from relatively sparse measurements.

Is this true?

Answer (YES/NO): NO